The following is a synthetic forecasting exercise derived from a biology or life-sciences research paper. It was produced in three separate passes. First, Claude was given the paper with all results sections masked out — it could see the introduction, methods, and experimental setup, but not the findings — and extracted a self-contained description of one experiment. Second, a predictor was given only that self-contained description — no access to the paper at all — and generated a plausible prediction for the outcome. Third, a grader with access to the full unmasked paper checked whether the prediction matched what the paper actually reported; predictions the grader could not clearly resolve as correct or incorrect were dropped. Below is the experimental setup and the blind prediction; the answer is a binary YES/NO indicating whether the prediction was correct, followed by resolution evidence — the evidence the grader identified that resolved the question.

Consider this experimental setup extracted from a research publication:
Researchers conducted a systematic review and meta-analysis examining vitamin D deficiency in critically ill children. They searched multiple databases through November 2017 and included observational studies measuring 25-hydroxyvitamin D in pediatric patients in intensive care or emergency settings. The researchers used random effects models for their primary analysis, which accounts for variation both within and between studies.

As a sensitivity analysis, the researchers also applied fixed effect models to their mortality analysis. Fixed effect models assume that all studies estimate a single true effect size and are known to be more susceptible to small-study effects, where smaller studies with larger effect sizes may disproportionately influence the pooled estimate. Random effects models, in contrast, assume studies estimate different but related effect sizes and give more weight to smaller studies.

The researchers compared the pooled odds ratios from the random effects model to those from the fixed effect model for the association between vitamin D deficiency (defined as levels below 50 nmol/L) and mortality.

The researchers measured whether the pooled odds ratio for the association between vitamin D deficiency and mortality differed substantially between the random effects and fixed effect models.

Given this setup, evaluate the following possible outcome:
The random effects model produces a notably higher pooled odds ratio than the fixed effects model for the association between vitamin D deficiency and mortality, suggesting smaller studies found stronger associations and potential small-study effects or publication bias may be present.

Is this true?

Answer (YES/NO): NO